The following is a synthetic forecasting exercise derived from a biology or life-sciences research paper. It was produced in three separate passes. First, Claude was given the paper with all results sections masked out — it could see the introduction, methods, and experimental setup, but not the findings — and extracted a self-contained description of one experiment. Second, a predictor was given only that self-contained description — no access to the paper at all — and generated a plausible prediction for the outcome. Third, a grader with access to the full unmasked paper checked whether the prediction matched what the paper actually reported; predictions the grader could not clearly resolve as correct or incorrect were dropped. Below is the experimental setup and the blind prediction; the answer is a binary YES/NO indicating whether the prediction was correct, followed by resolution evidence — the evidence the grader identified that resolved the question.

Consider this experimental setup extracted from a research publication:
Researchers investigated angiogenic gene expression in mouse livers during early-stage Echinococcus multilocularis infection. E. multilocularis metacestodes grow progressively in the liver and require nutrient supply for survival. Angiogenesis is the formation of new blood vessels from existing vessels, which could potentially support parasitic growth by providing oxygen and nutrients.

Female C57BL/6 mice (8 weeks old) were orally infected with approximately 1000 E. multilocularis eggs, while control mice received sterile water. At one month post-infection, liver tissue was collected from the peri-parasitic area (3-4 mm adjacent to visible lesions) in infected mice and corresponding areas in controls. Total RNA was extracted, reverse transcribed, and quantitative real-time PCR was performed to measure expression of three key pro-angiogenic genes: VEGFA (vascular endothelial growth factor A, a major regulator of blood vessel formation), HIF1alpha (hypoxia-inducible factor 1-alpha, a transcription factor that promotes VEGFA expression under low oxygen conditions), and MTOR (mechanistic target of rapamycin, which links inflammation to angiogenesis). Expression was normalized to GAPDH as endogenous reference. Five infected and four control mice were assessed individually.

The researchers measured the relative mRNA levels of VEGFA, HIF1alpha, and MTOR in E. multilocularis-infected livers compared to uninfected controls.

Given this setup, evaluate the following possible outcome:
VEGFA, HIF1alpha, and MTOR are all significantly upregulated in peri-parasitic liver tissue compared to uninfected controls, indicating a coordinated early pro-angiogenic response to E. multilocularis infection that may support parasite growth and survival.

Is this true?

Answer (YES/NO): YES